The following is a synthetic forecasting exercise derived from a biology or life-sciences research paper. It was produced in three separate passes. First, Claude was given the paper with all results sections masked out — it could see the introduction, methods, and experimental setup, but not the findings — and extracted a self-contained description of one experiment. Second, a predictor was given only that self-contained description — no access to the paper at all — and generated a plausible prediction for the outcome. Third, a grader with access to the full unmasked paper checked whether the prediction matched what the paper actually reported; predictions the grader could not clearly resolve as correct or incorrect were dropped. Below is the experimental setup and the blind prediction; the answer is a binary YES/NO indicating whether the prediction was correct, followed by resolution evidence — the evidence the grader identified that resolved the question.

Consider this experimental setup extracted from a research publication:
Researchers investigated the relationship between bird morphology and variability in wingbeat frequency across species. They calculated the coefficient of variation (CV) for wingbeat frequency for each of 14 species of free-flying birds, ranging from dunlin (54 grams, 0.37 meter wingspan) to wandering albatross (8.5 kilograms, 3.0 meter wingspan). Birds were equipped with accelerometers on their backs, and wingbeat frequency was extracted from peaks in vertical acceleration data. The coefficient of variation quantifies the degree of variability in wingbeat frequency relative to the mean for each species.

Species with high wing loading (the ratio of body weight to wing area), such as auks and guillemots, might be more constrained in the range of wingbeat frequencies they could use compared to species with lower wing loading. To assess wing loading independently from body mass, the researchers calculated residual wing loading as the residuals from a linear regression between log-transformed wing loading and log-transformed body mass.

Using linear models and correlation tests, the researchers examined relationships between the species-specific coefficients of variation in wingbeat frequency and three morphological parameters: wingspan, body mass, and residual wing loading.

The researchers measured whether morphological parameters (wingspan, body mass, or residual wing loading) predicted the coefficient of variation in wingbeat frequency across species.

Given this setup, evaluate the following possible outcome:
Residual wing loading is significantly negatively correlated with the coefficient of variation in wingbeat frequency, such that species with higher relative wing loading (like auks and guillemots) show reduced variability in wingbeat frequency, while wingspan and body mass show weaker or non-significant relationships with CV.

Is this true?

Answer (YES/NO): NO